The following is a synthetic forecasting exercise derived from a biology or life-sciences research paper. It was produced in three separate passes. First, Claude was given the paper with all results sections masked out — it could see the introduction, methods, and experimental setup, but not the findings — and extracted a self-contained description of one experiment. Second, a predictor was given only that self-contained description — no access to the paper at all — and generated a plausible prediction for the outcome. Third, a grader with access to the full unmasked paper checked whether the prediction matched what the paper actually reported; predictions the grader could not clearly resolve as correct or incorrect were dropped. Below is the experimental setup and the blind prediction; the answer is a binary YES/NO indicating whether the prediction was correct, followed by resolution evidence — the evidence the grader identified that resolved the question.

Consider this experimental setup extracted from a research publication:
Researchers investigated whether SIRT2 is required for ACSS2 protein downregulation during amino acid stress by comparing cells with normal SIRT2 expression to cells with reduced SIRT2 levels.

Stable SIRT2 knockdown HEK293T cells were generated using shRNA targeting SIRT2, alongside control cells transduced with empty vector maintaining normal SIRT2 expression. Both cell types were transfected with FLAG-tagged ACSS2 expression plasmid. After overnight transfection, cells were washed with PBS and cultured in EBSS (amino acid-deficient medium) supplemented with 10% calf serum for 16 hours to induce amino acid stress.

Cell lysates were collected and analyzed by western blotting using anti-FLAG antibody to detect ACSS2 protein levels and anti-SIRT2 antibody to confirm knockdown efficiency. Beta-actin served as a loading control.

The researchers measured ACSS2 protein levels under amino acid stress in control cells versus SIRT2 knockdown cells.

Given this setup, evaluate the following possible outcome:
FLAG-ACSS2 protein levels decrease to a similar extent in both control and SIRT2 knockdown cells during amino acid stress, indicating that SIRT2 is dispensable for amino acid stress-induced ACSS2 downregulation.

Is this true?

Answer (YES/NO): NO